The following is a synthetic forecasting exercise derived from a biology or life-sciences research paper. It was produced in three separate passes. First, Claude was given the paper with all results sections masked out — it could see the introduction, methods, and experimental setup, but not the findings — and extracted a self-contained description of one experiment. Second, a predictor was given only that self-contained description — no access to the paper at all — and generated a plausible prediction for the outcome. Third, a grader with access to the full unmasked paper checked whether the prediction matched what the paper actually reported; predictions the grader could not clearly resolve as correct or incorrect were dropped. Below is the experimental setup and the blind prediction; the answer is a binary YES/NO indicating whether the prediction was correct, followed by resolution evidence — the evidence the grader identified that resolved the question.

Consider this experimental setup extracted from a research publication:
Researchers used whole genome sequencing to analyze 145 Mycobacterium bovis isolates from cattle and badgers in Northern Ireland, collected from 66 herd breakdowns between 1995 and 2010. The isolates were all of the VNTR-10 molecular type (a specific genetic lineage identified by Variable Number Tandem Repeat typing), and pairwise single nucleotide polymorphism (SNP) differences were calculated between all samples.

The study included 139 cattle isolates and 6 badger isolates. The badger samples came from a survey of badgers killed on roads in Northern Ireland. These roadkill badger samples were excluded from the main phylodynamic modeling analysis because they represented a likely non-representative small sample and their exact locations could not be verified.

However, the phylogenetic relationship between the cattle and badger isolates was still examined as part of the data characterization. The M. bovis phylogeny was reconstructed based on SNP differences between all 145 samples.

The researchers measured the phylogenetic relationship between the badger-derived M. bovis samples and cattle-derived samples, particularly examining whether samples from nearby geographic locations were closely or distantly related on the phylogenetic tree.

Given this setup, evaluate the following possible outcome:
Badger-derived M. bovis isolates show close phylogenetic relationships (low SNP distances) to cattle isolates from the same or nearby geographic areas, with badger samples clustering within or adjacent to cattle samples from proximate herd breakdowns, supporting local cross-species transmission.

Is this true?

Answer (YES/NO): YES